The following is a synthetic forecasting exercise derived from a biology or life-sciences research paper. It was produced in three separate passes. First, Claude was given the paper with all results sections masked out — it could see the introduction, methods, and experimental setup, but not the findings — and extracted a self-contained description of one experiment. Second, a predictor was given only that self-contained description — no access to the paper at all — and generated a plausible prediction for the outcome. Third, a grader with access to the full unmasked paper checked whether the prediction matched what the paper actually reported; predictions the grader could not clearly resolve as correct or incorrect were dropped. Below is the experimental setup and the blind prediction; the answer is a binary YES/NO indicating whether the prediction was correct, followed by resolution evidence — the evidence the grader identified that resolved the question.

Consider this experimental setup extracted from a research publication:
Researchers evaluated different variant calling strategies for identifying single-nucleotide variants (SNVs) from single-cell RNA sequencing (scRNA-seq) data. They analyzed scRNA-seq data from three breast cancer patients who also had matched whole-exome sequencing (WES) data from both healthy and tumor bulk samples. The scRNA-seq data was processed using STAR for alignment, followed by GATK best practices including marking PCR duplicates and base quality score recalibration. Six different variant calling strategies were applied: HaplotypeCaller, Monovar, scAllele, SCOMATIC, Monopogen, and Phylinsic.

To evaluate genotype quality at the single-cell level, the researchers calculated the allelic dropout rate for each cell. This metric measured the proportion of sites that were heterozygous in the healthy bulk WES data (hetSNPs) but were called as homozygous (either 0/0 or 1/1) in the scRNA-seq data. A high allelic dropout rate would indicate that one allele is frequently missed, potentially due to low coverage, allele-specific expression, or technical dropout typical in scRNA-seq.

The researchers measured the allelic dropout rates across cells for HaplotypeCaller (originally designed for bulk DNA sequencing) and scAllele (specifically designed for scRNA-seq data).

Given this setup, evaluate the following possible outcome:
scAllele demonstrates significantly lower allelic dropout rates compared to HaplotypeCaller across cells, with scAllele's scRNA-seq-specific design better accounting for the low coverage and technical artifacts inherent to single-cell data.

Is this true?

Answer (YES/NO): NO